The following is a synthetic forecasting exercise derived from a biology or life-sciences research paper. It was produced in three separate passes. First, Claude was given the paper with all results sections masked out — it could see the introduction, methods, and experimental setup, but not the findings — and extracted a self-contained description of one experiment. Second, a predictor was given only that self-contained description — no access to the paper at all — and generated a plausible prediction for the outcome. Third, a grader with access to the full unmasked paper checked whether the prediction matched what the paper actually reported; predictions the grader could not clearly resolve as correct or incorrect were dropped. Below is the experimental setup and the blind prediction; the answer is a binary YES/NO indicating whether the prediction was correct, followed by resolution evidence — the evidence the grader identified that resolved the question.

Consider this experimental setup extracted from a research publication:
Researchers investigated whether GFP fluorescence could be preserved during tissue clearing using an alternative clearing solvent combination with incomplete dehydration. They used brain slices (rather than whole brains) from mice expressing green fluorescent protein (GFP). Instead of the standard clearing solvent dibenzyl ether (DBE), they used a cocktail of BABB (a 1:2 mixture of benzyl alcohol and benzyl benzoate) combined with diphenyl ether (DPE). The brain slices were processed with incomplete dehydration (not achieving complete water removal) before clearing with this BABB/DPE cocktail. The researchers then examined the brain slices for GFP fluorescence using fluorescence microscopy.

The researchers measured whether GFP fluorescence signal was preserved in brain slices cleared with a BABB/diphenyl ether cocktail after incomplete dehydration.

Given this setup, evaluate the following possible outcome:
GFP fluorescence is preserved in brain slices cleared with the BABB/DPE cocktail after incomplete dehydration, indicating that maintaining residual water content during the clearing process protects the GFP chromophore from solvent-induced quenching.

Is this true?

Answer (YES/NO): YES